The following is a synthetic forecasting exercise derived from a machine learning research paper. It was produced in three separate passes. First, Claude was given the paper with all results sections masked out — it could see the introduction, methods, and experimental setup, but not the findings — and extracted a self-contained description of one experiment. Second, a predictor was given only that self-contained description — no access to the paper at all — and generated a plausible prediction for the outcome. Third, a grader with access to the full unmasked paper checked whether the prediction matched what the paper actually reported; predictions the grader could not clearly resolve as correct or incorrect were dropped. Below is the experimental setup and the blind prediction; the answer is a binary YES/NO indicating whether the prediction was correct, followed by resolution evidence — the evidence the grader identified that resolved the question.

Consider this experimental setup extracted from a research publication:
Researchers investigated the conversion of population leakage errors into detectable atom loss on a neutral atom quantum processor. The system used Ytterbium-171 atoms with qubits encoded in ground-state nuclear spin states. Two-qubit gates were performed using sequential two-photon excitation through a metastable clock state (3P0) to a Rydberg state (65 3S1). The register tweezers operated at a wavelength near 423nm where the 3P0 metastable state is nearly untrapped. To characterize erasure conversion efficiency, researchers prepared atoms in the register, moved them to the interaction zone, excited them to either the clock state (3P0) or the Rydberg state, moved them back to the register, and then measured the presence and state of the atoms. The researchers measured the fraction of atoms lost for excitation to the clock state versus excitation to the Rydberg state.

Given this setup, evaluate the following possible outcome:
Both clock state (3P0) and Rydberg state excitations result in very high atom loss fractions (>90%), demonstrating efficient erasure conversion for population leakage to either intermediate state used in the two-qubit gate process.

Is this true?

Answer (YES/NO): NO